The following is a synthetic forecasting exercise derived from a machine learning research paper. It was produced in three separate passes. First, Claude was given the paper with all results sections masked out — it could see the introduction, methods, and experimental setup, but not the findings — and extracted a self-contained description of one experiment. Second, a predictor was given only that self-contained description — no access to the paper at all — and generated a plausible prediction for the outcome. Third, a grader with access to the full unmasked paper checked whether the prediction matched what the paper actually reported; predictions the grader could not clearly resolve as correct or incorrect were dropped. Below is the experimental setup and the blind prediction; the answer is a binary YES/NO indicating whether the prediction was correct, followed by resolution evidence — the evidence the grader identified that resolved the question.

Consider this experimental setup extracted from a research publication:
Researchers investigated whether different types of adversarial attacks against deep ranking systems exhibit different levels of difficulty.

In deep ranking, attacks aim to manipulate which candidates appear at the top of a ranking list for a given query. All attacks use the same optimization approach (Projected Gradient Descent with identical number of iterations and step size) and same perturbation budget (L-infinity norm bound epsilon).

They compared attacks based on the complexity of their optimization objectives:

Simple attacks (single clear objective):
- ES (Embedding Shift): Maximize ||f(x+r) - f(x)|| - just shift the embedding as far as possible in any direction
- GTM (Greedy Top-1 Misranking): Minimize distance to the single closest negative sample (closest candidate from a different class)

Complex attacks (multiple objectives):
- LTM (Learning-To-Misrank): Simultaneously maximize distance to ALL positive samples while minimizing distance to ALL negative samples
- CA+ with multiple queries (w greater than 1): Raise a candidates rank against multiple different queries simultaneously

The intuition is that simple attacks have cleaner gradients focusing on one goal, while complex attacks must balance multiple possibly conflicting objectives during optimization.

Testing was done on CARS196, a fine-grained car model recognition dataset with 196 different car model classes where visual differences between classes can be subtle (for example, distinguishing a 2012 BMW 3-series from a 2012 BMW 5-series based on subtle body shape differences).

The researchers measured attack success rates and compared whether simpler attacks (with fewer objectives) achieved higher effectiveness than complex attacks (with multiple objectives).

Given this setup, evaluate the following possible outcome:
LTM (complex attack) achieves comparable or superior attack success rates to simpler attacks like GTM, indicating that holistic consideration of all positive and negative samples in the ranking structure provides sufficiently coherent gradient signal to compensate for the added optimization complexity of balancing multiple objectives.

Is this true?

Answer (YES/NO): NO